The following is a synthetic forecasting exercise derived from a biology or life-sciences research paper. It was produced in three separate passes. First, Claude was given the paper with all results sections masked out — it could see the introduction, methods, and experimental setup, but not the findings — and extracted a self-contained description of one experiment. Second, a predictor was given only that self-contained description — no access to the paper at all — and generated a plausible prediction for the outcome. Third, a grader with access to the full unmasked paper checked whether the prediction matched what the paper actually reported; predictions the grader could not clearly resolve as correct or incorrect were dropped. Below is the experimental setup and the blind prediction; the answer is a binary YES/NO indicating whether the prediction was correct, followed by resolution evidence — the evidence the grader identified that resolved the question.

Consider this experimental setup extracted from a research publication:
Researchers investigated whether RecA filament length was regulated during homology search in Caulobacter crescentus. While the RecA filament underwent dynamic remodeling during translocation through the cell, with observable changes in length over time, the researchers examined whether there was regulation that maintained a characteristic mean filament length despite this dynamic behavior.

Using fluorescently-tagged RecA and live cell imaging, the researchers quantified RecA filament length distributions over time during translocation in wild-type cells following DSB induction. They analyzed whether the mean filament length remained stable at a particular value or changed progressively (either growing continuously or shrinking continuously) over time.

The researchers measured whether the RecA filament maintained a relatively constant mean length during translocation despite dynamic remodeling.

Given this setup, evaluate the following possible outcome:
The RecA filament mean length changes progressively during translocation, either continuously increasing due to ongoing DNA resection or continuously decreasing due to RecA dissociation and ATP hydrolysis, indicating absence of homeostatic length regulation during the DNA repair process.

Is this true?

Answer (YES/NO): NO